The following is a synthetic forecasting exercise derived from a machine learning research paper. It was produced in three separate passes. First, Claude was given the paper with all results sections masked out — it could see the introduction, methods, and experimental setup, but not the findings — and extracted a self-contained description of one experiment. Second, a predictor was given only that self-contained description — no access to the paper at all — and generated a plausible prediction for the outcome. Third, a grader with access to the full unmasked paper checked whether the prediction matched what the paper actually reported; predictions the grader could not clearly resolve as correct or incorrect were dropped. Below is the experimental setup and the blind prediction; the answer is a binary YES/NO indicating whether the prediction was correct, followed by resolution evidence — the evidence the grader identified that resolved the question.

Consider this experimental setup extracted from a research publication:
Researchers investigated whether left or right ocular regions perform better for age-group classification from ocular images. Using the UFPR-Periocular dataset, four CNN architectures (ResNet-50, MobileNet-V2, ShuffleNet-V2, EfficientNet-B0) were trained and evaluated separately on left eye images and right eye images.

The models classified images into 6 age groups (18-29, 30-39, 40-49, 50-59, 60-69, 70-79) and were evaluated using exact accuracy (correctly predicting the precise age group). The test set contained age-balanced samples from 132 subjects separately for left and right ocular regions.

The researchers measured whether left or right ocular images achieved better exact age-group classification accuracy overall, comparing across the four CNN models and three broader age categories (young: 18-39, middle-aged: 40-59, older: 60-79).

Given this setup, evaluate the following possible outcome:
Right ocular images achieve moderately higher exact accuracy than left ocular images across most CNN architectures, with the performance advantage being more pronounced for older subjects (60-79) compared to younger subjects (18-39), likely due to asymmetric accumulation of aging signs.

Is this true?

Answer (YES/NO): NO